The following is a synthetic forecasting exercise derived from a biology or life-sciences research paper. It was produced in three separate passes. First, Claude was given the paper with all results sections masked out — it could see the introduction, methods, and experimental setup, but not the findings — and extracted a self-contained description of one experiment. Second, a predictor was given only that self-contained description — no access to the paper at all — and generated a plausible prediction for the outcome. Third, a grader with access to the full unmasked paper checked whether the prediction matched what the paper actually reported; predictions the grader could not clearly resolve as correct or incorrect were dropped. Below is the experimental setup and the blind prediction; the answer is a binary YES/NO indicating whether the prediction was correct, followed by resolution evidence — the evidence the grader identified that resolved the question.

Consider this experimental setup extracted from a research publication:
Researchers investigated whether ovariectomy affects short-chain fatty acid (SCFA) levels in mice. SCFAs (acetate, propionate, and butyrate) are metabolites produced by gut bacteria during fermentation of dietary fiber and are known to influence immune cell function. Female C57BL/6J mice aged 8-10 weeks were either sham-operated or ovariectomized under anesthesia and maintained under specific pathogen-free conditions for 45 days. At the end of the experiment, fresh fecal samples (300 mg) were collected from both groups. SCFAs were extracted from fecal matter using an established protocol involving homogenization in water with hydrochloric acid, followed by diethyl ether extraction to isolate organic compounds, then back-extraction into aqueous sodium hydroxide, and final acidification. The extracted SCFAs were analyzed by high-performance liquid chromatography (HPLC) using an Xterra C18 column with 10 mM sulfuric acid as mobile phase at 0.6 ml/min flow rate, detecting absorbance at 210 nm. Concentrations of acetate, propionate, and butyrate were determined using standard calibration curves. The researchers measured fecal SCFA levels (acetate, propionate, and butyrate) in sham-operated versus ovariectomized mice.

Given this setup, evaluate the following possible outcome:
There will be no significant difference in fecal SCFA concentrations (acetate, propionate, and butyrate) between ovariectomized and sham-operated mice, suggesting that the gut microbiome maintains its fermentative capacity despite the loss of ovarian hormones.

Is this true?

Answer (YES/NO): NO